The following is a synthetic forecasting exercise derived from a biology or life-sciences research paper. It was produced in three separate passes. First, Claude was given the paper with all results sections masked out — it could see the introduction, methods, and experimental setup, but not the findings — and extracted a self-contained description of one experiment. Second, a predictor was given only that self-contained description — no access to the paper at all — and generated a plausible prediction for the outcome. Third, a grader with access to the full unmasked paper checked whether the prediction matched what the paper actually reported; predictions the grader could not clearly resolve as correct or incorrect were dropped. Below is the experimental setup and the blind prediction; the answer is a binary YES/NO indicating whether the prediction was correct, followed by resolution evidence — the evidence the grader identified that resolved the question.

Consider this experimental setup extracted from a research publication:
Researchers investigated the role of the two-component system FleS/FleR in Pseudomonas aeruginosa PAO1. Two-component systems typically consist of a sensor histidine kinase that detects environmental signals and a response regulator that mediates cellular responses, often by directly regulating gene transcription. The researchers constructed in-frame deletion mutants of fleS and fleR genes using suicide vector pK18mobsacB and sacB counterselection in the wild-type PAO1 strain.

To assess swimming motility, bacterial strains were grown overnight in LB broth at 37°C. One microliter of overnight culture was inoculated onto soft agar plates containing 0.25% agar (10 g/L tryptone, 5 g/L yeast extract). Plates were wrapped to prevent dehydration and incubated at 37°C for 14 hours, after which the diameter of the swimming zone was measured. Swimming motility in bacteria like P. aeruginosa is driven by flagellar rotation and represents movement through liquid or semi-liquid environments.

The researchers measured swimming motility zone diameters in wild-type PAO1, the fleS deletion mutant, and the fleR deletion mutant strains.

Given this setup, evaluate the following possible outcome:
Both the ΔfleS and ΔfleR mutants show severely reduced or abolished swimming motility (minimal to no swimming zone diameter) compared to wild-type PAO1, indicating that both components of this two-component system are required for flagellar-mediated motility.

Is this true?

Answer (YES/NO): NO